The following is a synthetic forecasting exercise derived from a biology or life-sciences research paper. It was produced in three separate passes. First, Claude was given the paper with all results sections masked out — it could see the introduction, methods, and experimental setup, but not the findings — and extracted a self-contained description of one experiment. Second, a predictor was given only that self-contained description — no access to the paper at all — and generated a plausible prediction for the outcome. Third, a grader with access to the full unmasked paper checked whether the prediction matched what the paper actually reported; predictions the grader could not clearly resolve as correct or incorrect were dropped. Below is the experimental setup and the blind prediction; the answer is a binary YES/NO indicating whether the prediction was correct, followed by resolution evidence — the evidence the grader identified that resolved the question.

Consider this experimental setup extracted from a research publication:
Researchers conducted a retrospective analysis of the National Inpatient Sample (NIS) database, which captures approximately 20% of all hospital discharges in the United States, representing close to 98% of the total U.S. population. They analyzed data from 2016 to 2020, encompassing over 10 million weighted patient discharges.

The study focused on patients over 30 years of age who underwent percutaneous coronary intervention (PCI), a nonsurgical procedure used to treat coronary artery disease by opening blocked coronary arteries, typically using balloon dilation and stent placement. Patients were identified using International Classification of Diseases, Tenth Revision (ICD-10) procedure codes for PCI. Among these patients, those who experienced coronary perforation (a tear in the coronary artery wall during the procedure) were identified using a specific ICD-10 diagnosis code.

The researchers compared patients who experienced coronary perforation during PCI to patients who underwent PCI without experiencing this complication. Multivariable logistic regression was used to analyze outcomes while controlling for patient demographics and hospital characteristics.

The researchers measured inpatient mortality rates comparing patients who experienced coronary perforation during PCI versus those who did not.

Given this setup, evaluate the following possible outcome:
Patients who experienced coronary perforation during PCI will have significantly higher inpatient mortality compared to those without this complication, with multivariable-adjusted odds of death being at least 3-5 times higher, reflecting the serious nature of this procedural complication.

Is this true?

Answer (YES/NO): NO